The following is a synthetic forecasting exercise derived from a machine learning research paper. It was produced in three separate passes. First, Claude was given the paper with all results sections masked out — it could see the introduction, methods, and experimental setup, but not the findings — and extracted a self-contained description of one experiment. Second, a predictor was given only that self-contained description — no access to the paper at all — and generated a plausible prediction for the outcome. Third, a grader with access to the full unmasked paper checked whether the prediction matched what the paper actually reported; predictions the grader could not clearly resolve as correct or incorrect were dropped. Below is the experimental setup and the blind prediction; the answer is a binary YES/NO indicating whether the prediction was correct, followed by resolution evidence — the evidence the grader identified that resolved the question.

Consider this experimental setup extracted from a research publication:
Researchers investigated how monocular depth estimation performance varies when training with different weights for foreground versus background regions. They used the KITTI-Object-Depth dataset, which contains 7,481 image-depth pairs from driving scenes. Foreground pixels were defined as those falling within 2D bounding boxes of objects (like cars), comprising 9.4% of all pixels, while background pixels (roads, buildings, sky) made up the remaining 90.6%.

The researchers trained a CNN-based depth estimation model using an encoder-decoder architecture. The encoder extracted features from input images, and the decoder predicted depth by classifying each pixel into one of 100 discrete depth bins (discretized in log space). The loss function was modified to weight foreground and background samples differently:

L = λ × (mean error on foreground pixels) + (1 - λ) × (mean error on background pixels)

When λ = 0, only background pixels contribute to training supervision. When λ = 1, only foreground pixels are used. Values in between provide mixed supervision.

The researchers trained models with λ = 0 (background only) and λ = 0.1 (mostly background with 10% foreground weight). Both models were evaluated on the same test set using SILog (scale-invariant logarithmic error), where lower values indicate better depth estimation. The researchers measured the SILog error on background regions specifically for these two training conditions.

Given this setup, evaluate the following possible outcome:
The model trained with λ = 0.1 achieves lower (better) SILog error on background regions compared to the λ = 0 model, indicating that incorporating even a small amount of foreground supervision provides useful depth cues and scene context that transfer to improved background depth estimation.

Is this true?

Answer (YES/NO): YES